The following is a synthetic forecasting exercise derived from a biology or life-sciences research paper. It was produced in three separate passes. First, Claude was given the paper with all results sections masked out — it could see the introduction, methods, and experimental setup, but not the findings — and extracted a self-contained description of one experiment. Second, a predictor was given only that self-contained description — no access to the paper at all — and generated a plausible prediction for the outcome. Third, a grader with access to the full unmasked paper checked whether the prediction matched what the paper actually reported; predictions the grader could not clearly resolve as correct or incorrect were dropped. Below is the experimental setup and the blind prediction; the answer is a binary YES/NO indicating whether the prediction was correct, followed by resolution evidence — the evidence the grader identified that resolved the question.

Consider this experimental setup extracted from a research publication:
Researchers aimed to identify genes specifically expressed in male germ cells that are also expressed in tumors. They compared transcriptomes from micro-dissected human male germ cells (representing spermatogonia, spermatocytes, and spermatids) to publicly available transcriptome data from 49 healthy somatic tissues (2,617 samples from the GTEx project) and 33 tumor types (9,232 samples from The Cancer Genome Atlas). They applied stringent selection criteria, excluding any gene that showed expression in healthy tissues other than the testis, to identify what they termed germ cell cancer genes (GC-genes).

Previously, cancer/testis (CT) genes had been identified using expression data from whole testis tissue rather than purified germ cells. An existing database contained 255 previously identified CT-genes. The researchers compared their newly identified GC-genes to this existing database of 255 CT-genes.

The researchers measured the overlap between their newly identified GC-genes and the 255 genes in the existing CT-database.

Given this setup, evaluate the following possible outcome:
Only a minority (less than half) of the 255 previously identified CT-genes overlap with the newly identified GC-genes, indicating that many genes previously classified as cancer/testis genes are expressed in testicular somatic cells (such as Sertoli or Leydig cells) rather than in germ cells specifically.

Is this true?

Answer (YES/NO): YES